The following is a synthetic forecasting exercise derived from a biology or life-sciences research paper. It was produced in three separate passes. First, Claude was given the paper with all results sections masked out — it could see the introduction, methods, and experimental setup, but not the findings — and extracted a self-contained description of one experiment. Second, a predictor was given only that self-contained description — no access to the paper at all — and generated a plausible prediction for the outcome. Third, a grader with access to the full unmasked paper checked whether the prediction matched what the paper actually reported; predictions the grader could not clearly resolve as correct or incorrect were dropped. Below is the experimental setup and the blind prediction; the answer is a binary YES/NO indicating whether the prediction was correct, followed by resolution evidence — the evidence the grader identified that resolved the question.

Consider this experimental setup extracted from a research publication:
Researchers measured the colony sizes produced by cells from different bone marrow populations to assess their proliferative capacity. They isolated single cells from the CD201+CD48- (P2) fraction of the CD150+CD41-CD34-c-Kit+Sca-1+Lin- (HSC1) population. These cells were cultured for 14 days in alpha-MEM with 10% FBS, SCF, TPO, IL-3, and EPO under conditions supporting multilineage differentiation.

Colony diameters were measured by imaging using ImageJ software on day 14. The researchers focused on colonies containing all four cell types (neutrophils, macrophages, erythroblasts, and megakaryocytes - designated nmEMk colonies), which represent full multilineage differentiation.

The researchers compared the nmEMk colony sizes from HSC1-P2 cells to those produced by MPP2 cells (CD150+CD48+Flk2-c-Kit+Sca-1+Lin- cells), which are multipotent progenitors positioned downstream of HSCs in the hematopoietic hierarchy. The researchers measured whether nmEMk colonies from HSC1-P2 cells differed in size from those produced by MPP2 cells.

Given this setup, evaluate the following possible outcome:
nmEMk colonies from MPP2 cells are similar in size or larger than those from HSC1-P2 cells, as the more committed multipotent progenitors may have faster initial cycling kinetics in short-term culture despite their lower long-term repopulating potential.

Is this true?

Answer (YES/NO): NO